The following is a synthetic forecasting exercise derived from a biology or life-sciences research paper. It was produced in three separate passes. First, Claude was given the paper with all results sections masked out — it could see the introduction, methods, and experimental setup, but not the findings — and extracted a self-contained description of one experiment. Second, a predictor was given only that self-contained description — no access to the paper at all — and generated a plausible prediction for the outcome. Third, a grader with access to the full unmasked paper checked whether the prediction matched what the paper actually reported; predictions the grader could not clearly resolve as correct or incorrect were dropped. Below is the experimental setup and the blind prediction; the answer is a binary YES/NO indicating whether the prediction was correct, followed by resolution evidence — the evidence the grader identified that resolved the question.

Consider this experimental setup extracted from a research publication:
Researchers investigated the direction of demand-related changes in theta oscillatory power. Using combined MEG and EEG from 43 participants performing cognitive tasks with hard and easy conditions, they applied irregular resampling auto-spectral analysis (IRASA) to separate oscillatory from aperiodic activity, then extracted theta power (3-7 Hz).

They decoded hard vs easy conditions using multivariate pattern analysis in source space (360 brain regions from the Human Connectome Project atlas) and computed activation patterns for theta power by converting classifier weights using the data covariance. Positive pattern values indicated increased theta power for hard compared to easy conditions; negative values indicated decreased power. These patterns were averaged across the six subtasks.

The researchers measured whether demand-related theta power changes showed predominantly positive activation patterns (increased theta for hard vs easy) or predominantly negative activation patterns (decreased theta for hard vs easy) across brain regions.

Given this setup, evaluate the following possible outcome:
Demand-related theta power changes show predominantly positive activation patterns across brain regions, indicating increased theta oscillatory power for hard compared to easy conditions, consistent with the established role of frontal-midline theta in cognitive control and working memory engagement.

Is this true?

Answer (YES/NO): NO